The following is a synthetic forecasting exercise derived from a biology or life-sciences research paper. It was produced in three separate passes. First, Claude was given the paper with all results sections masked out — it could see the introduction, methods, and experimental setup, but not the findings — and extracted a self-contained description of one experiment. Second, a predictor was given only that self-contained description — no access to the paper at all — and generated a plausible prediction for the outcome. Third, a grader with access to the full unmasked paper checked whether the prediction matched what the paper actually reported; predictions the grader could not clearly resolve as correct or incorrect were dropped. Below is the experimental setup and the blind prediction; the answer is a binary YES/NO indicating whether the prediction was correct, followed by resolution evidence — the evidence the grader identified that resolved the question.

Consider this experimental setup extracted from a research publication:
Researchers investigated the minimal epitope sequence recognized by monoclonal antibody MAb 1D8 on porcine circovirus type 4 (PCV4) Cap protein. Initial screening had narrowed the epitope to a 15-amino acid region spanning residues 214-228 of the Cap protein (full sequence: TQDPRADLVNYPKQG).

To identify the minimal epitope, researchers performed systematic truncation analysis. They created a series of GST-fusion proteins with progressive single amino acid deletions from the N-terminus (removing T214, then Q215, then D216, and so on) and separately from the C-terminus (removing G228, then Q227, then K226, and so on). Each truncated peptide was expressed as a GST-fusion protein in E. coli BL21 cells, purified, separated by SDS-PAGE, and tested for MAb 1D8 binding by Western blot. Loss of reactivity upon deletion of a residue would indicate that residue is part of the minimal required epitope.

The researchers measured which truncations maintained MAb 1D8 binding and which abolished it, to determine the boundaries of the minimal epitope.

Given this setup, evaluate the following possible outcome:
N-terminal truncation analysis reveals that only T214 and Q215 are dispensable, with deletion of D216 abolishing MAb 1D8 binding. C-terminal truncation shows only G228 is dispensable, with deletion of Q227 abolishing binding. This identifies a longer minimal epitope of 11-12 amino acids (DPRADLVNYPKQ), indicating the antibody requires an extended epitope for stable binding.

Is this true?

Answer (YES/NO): NO